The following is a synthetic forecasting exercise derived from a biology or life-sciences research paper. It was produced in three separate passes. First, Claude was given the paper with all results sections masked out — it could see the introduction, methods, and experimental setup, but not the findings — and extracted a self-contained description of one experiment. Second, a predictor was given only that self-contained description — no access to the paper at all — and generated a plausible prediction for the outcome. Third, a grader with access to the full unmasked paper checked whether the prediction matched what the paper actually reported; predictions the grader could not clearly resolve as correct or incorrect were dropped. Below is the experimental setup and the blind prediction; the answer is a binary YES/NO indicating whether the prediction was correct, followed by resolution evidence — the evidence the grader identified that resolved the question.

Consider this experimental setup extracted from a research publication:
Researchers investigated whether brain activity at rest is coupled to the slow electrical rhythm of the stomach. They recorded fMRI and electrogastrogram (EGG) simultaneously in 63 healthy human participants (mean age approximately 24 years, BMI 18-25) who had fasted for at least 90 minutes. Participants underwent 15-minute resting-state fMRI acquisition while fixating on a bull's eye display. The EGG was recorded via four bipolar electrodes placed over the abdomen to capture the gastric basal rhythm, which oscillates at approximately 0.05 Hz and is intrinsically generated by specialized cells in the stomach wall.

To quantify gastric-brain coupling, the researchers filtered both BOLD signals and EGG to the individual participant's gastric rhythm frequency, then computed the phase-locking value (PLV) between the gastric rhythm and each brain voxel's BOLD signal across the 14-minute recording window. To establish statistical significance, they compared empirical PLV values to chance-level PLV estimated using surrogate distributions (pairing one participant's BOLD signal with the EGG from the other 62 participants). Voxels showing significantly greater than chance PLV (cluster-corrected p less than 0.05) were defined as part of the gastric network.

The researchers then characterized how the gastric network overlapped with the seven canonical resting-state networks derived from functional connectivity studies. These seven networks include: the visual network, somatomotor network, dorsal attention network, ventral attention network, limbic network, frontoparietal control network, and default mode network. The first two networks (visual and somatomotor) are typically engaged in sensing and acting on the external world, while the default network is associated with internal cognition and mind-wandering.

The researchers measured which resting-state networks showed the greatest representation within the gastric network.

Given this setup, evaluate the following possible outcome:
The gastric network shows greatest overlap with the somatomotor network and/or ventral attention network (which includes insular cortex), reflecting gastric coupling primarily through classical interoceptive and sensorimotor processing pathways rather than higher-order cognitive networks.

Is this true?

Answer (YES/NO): NO